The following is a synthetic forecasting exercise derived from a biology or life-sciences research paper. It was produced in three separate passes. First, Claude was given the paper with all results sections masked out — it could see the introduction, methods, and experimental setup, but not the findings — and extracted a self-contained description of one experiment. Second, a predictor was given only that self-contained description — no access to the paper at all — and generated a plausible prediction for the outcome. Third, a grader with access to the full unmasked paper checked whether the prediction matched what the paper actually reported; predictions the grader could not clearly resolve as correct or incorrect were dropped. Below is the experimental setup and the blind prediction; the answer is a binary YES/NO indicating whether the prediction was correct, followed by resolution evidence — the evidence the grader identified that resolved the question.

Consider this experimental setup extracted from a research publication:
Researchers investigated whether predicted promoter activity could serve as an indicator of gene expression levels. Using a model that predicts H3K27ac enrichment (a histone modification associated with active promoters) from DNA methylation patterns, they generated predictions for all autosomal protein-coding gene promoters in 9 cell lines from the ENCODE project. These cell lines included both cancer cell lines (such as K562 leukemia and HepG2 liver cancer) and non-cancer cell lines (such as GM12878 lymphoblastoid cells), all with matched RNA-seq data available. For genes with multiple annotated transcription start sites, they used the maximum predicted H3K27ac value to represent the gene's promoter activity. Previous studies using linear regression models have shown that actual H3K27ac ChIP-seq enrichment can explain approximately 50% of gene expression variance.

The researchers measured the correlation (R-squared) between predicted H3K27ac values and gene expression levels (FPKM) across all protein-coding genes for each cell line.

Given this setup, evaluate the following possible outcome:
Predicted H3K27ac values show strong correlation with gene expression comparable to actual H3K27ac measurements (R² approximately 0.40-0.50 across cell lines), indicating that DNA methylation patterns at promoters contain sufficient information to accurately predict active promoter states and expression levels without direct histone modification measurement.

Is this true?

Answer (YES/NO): NO